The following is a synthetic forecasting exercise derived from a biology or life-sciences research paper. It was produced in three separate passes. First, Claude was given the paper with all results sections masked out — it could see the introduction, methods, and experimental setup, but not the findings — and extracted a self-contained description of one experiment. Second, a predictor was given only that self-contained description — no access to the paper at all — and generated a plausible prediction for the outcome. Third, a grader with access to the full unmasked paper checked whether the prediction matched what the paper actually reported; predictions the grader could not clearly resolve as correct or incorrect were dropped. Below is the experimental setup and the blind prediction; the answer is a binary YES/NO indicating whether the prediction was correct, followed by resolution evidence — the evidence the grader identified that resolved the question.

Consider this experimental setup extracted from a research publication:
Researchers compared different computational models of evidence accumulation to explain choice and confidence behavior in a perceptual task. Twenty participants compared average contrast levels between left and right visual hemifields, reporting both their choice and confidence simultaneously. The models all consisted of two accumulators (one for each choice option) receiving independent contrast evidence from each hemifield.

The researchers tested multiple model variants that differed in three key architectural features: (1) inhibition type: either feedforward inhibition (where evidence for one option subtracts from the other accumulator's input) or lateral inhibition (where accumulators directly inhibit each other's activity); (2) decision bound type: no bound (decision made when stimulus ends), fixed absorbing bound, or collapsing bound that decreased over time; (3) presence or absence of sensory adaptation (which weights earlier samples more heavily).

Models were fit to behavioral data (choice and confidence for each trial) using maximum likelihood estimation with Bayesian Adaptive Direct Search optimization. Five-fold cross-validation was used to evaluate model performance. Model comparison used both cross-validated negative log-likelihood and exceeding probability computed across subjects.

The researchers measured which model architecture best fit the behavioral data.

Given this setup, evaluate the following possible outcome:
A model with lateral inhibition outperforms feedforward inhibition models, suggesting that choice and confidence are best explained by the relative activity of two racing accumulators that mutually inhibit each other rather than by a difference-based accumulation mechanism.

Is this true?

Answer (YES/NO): NO